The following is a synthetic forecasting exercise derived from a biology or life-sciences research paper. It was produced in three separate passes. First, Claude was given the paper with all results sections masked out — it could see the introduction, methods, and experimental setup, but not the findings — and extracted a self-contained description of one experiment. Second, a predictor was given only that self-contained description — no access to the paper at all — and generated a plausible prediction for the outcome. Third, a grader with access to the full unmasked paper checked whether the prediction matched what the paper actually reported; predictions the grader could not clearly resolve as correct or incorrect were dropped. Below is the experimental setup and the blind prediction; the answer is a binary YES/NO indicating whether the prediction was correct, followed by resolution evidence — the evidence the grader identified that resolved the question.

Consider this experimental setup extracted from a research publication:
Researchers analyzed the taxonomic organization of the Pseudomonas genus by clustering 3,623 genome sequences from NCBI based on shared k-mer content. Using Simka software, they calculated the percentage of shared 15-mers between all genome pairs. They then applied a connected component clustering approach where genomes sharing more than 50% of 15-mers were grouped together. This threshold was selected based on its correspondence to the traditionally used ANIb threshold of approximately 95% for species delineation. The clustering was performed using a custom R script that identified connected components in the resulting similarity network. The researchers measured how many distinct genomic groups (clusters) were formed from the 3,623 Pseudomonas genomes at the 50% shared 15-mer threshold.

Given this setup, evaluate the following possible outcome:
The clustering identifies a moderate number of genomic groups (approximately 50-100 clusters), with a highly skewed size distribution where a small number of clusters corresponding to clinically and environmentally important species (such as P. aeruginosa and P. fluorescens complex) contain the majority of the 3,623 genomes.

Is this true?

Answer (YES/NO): NO